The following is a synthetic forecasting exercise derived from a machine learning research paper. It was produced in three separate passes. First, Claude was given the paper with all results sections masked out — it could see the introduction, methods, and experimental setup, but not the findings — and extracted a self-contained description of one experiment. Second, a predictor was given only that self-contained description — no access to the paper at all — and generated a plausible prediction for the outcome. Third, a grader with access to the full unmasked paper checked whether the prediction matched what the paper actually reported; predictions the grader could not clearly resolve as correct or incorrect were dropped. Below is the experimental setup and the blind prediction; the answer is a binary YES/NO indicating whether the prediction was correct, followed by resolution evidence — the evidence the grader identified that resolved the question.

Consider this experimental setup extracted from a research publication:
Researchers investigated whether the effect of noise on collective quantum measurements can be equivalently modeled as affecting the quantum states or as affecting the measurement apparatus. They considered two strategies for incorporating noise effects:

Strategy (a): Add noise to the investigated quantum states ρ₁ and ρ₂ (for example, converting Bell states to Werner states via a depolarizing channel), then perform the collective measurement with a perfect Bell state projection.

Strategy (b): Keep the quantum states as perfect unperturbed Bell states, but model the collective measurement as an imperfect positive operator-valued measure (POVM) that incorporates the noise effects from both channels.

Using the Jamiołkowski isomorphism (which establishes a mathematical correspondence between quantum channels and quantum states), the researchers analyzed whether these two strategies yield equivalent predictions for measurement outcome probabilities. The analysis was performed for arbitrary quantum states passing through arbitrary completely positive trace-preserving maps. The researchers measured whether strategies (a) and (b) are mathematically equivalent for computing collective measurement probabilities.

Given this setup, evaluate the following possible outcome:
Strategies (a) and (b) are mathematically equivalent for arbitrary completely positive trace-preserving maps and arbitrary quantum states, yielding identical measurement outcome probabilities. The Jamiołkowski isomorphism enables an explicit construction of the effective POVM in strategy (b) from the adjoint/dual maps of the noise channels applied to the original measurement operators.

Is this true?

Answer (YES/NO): YES